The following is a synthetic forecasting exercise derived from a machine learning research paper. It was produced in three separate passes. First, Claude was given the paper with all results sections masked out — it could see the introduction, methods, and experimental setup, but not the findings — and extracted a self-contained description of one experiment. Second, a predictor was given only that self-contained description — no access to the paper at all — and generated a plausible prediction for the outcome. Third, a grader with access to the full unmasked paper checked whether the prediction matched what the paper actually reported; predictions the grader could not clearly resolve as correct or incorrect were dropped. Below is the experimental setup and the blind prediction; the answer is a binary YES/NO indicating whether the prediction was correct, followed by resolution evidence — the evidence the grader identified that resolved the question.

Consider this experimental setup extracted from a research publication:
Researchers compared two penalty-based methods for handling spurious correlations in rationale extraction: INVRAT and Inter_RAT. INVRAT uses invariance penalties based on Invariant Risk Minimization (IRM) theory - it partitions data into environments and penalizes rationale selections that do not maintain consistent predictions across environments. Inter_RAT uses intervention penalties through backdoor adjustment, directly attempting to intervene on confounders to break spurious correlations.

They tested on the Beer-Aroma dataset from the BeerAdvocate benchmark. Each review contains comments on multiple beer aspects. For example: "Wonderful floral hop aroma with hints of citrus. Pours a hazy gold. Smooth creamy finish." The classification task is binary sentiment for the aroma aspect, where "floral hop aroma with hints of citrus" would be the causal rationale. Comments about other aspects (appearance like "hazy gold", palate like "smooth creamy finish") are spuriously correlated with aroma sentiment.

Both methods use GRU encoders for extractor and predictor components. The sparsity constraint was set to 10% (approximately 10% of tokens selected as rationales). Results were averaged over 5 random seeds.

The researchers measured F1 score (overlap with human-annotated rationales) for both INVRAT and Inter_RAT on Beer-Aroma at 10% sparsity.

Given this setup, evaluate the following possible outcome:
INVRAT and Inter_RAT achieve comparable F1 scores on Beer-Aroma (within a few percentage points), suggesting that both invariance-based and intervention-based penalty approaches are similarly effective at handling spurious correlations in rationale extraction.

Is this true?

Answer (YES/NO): NO